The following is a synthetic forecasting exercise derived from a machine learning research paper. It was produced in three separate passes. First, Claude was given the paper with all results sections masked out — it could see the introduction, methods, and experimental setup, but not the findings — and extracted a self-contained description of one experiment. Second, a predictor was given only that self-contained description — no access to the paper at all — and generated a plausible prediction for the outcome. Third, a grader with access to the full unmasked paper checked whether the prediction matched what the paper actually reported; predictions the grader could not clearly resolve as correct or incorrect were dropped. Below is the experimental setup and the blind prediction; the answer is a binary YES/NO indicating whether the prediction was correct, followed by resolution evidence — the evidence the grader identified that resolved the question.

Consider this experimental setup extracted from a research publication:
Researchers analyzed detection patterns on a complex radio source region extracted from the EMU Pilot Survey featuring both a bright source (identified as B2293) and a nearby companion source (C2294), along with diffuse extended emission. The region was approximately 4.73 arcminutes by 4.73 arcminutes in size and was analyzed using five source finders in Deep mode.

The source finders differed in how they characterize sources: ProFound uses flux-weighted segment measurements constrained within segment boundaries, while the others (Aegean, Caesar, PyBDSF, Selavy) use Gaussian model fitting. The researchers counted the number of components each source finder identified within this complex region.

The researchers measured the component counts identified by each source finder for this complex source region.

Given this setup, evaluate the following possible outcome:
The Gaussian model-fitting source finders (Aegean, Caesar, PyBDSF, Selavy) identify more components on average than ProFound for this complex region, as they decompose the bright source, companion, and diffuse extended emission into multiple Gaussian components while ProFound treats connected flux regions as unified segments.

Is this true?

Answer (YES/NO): NO